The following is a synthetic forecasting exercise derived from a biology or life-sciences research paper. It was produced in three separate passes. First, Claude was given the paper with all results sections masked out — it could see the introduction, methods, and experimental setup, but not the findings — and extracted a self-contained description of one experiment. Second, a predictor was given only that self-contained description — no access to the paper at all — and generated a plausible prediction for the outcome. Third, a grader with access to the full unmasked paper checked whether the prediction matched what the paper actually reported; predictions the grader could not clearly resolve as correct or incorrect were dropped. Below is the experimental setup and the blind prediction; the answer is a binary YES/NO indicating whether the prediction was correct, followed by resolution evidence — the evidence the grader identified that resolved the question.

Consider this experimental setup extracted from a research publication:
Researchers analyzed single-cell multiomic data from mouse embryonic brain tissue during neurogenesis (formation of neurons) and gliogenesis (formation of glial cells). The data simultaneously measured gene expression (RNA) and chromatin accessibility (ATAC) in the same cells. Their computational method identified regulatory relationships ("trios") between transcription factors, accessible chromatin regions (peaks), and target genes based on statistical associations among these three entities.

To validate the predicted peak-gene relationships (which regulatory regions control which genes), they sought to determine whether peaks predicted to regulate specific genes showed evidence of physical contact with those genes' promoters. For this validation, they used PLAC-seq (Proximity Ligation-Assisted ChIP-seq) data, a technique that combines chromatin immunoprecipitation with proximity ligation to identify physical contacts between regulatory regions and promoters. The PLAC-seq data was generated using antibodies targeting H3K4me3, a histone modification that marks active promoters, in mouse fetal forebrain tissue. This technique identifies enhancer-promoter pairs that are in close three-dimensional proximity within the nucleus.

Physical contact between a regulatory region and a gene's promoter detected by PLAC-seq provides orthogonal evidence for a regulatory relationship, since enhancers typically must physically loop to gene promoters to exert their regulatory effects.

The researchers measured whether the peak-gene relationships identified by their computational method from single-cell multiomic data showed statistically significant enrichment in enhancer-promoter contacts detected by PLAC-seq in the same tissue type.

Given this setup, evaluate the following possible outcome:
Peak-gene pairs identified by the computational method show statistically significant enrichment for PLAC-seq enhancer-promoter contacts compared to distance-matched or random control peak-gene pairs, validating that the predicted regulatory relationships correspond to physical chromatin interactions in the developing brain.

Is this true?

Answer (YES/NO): YES